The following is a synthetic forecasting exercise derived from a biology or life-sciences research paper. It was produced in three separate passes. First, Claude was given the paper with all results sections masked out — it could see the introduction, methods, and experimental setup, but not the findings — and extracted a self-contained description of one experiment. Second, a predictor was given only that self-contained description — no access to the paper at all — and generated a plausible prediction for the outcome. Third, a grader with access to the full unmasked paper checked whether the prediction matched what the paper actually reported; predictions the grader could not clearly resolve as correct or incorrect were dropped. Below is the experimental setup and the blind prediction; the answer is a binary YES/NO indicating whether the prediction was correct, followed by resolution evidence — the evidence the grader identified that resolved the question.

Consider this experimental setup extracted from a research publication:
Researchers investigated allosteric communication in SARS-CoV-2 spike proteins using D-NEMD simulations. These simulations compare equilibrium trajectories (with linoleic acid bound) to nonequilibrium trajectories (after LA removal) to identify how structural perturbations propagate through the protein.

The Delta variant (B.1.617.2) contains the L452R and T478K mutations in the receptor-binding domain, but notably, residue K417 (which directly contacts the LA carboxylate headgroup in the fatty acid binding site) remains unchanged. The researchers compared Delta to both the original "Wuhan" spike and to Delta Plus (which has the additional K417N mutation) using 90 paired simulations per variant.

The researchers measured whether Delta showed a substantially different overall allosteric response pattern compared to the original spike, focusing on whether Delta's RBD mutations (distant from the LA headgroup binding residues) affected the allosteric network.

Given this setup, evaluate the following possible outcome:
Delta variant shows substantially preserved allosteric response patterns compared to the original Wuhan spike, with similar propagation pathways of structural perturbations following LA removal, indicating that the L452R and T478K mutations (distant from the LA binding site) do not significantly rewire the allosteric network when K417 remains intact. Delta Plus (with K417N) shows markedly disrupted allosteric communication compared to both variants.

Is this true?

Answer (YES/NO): NO